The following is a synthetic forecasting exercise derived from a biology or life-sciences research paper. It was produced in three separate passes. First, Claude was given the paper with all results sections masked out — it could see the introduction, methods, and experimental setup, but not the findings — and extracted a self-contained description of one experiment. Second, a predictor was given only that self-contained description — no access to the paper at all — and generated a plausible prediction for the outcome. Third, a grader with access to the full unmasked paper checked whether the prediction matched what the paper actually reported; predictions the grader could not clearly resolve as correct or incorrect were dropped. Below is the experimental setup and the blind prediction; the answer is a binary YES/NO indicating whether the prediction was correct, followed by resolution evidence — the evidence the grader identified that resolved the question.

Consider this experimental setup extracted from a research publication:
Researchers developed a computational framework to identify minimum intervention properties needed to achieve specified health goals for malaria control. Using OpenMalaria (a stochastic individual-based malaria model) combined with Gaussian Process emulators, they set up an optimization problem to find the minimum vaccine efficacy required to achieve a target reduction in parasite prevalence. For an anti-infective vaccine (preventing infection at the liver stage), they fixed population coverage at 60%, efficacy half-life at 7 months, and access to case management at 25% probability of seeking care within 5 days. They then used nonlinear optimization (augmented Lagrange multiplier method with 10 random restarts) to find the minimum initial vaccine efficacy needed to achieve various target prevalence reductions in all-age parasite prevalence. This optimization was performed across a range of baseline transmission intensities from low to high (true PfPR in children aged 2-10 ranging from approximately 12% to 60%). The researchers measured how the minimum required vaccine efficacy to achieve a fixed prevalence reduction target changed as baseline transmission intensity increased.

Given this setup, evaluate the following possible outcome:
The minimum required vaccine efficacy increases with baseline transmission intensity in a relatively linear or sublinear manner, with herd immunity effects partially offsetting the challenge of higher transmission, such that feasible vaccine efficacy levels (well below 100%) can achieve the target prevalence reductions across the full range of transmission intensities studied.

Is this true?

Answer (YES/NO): NO